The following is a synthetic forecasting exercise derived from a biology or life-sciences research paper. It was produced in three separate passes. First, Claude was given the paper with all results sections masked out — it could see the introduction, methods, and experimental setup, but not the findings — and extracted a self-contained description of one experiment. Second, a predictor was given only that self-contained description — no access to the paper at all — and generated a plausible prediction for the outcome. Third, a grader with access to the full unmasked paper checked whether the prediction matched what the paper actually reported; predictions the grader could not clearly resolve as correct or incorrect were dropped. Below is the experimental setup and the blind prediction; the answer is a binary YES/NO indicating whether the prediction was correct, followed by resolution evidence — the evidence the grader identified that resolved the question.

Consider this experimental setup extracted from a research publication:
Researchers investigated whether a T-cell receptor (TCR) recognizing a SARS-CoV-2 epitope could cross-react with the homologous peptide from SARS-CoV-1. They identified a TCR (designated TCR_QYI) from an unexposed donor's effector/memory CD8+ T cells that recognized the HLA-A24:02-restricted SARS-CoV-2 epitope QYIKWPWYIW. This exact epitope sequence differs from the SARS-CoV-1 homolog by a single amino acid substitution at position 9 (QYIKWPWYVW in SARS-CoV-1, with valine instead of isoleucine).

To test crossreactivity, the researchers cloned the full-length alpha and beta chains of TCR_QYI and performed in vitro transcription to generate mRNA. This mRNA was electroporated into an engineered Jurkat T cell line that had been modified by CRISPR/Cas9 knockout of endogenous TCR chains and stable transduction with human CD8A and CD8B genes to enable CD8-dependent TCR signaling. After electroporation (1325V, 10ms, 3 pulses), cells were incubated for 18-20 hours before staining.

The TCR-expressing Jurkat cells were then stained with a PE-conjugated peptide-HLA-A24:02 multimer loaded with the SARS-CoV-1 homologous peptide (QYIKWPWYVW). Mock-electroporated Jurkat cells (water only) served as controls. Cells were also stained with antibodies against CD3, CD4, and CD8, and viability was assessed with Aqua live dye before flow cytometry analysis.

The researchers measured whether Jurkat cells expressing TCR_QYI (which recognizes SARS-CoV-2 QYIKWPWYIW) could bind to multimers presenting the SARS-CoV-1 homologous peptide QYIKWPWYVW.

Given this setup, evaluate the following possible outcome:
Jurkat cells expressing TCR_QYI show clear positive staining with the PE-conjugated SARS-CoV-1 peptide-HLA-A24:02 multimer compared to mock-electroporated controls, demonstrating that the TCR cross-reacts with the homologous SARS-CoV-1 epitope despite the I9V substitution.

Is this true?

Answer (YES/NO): YES